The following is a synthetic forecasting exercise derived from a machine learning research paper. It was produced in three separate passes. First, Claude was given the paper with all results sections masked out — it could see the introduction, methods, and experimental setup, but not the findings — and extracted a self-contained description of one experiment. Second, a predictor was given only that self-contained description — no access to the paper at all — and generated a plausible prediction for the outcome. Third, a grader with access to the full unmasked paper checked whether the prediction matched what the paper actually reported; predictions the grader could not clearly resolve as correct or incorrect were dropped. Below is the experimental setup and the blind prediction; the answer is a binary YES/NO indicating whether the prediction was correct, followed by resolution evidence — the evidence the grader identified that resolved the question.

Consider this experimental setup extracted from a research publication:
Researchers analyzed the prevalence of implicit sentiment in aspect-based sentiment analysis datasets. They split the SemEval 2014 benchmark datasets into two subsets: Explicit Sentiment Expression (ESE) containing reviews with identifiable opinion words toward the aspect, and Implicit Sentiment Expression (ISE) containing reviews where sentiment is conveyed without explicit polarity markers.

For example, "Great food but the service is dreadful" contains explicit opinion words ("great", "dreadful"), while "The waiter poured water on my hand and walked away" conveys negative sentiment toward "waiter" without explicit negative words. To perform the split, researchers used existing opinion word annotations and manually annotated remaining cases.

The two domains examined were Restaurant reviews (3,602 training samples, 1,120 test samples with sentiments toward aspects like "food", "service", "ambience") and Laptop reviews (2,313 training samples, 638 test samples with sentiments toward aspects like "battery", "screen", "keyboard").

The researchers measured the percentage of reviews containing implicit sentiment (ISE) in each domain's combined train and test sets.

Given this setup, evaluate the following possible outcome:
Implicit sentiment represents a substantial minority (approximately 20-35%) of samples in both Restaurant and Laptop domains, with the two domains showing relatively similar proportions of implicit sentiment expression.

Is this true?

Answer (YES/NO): YES